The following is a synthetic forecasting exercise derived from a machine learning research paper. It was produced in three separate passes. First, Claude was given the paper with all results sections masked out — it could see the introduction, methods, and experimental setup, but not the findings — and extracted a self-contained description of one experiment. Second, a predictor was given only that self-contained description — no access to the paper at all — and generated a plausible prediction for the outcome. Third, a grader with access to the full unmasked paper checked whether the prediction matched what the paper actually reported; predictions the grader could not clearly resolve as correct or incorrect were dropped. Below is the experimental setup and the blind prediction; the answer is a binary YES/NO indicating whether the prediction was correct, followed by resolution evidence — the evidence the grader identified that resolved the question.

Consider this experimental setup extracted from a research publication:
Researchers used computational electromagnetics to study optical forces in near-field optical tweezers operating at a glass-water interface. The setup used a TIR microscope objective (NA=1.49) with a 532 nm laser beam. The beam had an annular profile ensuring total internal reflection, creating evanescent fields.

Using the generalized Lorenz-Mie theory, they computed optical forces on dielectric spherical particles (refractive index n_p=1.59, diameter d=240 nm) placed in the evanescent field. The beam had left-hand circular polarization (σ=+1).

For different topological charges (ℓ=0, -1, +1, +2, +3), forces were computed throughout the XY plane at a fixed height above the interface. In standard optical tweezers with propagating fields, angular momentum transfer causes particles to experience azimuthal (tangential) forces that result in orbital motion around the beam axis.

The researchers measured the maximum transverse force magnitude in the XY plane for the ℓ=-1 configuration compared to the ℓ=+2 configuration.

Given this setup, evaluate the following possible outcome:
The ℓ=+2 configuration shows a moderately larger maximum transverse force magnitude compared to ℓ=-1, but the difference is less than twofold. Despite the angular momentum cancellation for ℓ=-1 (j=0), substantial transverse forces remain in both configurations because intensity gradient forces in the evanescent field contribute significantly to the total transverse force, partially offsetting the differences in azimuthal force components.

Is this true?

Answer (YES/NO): NO